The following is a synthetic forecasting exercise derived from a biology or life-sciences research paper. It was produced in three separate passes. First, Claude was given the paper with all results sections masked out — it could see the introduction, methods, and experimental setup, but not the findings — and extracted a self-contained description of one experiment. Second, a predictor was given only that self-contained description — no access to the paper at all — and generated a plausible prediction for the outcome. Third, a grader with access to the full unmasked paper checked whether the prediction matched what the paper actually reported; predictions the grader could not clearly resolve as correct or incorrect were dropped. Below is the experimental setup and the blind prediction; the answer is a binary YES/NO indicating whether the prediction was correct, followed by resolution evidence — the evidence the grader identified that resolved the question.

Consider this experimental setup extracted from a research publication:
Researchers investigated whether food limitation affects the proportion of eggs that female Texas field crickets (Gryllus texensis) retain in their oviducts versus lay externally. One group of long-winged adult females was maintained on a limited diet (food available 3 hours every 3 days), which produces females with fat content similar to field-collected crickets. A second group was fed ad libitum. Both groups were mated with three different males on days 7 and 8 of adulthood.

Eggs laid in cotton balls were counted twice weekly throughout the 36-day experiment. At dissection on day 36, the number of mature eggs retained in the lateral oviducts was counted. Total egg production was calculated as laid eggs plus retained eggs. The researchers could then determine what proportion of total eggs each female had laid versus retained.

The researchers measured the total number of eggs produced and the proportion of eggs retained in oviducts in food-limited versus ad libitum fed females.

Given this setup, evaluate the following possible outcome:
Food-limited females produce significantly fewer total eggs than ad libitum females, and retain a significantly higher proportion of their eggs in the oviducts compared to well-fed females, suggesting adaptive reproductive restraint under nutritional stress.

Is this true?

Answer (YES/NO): NO